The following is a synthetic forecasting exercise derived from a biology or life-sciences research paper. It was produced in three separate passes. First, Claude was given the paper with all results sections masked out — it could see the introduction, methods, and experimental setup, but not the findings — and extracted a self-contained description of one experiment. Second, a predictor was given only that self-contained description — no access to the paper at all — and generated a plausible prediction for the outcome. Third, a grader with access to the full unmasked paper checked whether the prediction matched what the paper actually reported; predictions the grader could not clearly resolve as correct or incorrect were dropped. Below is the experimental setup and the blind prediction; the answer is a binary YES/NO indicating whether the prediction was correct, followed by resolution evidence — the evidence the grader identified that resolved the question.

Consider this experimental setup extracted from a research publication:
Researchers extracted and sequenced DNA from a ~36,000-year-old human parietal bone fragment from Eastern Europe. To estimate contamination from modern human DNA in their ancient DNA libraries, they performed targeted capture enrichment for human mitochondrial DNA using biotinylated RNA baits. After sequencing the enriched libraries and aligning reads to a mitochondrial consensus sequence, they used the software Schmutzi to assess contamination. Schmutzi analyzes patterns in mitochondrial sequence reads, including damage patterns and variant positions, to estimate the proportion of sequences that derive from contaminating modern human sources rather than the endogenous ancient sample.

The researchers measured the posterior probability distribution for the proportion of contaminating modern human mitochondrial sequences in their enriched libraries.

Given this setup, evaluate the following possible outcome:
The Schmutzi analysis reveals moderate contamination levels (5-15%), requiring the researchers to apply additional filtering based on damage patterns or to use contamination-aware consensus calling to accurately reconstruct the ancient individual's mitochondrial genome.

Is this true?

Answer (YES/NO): NO